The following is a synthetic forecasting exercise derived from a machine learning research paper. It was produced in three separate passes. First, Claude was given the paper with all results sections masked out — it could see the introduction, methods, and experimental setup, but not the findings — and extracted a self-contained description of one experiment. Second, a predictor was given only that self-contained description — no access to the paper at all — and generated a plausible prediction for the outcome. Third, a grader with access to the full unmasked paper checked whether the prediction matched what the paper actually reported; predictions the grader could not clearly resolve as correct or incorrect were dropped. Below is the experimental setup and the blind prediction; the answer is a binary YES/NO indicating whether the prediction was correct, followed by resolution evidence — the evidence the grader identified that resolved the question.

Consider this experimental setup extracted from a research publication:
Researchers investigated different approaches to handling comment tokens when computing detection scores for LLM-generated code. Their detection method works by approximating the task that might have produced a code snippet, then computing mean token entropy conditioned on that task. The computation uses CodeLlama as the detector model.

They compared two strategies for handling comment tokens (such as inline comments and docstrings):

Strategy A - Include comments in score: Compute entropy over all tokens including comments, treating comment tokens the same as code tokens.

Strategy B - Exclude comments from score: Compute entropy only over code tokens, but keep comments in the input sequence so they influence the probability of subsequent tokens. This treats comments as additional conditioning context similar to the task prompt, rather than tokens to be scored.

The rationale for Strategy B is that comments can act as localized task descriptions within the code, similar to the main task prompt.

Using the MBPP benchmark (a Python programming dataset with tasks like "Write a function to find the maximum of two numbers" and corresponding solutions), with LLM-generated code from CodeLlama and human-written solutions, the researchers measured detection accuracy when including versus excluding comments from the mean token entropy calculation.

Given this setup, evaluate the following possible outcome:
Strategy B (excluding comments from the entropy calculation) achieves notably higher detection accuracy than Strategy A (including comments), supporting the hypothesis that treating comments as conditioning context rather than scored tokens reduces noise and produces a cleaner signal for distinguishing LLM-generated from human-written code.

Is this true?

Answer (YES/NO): YES